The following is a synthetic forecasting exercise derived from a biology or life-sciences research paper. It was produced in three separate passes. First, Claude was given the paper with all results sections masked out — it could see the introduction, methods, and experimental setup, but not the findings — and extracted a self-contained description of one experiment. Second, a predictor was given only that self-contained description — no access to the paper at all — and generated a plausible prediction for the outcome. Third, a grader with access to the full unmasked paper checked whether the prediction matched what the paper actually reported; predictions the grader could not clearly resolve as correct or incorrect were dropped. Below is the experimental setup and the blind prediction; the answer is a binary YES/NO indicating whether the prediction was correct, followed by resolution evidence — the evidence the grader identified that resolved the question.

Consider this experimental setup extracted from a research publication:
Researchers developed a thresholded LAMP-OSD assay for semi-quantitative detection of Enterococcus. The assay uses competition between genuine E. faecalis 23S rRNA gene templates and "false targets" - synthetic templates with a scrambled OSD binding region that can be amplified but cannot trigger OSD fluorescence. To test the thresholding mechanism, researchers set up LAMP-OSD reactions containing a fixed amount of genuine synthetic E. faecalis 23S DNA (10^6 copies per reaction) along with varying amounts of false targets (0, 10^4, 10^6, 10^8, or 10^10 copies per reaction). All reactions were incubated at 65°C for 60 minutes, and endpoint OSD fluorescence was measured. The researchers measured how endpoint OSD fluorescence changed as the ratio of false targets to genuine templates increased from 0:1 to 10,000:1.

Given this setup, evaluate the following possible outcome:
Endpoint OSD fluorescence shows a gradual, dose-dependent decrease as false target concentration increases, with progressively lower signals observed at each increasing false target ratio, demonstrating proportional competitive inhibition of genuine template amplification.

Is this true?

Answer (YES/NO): NO